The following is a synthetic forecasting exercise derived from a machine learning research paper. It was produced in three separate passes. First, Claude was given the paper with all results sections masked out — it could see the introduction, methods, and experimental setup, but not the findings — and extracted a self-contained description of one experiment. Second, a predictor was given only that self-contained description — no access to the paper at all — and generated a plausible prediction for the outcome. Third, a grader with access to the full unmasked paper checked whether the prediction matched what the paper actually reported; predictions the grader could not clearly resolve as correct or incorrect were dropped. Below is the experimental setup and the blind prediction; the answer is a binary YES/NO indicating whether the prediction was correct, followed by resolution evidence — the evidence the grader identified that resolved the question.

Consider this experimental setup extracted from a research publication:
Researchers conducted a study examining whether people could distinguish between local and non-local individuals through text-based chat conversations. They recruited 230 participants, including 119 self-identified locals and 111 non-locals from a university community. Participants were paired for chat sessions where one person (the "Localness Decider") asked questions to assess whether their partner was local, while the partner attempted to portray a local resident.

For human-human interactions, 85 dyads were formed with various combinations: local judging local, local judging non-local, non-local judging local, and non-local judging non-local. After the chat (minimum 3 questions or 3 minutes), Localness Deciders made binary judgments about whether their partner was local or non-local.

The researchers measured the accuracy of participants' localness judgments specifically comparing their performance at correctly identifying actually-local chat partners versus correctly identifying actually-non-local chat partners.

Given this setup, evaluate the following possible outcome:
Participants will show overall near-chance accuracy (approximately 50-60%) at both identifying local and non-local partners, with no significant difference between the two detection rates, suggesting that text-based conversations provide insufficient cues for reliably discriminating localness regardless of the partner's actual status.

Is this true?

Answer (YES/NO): NO